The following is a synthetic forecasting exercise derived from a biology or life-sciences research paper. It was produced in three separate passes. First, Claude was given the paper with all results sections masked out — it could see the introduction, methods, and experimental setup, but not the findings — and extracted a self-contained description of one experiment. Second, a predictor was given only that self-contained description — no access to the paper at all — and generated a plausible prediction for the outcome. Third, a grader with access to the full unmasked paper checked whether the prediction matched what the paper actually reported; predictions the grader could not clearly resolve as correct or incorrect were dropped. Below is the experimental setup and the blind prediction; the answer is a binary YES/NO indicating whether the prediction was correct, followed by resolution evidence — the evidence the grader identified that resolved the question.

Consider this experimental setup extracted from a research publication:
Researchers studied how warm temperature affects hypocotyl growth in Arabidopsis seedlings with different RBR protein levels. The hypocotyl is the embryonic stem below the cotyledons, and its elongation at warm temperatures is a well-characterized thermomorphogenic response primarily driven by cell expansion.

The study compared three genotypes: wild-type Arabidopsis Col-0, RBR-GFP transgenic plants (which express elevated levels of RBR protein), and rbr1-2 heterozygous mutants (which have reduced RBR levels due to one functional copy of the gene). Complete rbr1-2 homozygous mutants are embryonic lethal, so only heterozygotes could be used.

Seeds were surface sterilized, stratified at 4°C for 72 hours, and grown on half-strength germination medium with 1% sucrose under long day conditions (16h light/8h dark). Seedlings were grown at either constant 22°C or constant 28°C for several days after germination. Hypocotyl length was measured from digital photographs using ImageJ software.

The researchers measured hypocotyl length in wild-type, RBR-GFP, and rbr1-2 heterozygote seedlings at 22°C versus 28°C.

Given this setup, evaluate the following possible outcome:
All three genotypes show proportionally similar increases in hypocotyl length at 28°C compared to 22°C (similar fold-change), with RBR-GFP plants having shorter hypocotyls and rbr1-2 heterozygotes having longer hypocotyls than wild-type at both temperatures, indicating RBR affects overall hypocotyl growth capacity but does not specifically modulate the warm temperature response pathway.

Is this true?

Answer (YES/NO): NO